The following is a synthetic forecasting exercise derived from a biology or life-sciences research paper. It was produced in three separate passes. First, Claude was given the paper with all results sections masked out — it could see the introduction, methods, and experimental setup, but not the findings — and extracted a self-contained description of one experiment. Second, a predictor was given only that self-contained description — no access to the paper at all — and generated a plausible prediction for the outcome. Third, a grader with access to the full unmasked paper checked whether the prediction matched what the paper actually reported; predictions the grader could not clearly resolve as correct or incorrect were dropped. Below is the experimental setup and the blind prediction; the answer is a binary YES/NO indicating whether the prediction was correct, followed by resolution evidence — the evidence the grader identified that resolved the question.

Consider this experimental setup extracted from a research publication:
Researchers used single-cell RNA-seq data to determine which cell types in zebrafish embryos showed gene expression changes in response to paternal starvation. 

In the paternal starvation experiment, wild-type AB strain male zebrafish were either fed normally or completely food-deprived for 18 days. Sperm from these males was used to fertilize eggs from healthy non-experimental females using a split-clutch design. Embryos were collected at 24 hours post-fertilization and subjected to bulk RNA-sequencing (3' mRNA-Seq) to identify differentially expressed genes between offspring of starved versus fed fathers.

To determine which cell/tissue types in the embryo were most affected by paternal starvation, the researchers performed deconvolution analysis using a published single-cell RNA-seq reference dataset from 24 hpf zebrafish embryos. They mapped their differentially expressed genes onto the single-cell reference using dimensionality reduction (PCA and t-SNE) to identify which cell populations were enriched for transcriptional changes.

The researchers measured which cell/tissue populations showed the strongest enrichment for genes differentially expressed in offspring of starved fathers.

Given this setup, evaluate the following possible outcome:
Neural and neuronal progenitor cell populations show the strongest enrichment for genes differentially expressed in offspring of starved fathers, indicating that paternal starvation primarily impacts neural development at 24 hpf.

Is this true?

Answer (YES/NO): NO